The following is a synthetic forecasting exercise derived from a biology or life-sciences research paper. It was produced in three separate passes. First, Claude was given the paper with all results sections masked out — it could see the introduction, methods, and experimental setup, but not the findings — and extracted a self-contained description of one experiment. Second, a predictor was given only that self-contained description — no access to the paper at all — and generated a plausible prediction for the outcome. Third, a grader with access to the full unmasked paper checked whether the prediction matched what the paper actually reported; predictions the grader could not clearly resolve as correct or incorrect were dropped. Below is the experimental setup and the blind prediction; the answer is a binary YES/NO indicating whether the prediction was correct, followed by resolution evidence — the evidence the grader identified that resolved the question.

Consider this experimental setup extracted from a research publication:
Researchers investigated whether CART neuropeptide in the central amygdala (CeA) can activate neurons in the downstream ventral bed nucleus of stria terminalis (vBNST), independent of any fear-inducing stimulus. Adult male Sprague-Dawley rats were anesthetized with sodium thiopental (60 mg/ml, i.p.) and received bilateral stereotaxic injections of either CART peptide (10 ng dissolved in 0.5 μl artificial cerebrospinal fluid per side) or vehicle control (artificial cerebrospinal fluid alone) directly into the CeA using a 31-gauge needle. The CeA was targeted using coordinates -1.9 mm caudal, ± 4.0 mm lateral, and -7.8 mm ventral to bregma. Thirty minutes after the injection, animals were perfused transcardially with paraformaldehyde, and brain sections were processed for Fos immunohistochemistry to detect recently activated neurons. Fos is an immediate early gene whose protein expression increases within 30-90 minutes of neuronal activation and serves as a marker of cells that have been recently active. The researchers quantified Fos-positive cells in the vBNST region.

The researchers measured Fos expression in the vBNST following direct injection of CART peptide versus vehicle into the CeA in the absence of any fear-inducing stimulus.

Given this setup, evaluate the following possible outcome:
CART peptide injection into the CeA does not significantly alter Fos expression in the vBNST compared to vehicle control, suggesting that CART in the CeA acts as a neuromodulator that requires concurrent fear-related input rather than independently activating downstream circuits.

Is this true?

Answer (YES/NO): NO